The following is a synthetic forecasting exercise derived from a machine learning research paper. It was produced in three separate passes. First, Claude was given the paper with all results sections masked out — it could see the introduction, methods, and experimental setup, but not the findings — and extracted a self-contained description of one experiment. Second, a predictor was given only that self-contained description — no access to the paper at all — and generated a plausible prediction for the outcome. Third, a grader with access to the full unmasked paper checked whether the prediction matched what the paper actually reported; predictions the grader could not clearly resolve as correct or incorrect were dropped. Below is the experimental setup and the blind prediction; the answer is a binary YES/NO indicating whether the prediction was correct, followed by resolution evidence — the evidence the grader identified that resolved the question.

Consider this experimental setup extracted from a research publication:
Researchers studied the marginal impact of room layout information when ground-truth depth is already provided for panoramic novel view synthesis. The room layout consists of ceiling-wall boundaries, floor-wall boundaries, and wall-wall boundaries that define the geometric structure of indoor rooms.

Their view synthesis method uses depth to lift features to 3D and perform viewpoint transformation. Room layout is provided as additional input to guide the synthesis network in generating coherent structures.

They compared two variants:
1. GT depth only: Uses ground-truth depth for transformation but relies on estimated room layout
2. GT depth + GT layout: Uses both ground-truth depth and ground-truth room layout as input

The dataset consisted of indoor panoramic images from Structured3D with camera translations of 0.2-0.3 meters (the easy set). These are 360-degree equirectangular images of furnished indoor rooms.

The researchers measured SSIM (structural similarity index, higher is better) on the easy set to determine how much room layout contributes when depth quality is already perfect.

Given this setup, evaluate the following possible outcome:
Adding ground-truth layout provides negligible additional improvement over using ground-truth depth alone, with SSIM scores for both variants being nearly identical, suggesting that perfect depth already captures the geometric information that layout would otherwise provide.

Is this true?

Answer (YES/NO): NO